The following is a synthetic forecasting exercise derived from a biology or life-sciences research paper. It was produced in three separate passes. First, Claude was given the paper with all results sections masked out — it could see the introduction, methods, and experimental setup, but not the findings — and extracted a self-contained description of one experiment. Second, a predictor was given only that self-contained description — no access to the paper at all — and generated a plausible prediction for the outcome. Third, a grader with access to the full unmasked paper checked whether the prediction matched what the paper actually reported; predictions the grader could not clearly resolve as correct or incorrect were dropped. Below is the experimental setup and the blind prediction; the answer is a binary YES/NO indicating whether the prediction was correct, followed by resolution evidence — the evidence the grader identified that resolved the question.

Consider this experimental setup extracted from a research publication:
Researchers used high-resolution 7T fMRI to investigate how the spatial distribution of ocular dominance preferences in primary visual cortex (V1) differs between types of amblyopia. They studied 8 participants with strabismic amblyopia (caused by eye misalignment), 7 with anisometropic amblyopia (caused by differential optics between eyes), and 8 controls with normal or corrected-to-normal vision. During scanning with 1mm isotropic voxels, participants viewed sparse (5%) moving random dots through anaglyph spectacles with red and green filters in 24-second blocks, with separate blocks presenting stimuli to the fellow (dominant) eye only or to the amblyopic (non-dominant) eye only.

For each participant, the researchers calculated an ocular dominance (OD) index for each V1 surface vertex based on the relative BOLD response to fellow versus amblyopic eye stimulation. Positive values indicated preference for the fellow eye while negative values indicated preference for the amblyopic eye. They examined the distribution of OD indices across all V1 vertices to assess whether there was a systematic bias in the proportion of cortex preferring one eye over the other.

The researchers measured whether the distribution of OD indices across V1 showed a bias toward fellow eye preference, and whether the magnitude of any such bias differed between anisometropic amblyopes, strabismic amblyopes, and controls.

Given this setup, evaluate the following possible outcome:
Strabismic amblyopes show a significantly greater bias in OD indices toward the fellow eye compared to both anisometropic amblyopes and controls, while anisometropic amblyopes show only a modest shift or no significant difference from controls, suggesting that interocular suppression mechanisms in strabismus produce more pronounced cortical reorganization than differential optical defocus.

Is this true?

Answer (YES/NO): NO